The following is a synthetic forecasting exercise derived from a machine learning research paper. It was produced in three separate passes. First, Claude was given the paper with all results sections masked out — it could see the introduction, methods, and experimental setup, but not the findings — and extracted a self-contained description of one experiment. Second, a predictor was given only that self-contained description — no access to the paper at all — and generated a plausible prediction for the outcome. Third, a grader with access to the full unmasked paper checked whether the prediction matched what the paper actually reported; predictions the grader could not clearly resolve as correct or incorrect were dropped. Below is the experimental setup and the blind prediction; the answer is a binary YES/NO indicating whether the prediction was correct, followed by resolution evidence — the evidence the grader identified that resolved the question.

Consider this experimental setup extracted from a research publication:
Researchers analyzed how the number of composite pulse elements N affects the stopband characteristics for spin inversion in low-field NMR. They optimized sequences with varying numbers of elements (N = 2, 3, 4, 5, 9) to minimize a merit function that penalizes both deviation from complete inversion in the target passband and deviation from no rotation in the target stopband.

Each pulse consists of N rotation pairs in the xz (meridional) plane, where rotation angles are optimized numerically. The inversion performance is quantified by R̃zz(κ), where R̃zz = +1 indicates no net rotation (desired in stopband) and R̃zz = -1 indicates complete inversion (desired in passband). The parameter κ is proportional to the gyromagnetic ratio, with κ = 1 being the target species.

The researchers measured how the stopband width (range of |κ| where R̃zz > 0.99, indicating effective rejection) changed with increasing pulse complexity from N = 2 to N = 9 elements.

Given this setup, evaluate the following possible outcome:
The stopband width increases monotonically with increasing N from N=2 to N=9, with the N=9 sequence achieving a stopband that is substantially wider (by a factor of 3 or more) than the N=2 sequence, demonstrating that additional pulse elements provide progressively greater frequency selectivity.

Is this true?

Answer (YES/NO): NO